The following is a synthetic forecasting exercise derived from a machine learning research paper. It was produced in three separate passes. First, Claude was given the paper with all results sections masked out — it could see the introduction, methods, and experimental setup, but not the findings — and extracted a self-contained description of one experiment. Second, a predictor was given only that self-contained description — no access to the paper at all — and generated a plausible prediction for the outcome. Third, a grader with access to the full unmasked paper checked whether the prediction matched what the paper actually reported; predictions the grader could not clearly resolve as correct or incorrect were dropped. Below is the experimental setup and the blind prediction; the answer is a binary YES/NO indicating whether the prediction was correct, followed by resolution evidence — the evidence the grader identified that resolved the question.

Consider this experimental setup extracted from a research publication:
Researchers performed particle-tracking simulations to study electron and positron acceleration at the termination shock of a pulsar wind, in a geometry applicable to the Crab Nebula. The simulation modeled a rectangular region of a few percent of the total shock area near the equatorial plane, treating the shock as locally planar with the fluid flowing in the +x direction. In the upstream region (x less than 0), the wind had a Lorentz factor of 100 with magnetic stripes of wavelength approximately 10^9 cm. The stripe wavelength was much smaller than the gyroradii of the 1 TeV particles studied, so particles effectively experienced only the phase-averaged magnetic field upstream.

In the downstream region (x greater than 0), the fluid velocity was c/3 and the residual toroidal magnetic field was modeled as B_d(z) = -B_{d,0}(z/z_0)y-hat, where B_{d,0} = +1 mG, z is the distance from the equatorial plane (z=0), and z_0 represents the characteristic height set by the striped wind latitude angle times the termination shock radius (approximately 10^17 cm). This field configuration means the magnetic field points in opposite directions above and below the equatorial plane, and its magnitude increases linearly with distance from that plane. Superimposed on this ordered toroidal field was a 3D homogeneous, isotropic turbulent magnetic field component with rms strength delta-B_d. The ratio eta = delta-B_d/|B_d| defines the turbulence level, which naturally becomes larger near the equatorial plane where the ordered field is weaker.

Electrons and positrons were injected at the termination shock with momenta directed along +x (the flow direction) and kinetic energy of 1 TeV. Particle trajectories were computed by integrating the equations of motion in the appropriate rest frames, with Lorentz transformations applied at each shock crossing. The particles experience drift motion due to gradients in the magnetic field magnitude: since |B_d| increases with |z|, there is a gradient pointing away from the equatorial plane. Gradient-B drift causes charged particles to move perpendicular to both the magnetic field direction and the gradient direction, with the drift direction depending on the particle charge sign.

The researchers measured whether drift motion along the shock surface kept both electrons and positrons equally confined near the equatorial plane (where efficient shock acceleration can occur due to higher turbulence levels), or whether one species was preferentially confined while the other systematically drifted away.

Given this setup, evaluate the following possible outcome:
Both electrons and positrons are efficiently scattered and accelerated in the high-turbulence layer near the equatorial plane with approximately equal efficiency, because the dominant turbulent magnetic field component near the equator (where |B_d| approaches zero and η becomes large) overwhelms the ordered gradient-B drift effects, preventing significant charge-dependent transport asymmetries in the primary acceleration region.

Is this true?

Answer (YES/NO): NO